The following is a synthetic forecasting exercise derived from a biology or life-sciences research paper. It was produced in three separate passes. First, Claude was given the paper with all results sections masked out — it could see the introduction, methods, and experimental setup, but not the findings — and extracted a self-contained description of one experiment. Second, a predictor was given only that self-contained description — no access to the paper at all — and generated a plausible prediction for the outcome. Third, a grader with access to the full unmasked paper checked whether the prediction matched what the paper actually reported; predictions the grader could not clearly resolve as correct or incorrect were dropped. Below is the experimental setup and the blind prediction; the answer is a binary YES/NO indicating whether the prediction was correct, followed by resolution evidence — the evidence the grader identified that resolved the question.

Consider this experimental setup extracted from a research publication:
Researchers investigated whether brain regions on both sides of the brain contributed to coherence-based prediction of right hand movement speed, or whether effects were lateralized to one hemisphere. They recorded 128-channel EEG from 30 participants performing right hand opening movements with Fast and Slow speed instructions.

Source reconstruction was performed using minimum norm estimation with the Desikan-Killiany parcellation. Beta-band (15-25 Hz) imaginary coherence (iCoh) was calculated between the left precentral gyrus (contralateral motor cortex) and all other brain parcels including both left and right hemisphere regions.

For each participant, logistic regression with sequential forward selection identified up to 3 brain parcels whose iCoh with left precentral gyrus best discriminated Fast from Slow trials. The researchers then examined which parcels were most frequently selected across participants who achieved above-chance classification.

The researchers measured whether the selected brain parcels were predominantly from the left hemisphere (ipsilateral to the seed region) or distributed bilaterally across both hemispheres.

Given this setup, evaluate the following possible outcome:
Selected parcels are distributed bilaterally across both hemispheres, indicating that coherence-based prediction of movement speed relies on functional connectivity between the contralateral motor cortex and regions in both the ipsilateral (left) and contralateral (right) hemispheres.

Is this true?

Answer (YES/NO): YES